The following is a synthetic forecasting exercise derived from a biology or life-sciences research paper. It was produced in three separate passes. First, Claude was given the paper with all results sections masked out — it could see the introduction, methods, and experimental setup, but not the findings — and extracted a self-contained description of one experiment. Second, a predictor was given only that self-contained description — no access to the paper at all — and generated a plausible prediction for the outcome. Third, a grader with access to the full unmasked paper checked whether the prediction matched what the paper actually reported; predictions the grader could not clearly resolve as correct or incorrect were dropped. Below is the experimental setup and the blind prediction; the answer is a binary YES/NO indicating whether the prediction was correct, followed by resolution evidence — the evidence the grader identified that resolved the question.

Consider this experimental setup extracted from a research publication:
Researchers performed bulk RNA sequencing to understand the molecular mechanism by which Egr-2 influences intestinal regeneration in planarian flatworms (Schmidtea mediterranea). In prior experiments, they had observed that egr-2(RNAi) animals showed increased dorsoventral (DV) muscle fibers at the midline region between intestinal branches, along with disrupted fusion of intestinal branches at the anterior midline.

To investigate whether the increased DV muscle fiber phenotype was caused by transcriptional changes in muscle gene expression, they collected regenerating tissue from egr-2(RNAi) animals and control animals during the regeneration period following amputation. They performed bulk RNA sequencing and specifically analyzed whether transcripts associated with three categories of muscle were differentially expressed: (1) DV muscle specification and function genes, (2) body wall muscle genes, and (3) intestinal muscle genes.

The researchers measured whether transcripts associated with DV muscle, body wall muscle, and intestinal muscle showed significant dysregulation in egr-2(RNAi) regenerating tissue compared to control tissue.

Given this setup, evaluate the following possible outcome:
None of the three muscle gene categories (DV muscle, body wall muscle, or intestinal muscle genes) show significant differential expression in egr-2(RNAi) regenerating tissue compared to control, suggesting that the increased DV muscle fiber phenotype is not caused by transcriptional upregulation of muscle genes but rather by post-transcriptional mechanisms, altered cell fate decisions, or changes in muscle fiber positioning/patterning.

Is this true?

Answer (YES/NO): YES